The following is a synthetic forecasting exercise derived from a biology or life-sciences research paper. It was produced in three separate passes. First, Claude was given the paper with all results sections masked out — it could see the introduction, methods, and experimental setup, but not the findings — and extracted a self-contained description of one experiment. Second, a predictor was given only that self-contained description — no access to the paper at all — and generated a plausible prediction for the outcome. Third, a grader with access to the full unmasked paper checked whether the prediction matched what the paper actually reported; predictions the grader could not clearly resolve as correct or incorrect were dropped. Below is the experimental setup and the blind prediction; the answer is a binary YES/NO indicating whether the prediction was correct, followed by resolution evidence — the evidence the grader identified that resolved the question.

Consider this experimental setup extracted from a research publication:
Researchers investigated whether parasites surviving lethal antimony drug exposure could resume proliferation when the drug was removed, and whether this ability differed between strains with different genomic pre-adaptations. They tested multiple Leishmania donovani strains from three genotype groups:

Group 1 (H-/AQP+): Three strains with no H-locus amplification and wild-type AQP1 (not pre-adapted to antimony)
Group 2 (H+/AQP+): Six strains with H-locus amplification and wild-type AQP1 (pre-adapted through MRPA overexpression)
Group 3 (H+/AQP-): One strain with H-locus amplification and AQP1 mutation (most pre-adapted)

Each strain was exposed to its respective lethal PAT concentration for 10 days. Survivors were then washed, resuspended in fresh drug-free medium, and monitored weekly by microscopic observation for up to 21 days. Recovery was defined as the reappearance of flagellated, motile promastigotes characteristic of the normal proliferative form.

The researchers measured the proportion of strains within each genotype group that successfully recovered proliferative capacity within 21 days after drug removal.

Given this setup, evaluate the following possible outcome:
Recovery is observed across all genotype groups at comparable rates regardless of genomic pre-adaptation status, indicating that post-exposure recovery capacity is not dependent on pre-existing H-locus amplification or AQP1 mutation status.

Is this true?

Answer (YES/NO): NO